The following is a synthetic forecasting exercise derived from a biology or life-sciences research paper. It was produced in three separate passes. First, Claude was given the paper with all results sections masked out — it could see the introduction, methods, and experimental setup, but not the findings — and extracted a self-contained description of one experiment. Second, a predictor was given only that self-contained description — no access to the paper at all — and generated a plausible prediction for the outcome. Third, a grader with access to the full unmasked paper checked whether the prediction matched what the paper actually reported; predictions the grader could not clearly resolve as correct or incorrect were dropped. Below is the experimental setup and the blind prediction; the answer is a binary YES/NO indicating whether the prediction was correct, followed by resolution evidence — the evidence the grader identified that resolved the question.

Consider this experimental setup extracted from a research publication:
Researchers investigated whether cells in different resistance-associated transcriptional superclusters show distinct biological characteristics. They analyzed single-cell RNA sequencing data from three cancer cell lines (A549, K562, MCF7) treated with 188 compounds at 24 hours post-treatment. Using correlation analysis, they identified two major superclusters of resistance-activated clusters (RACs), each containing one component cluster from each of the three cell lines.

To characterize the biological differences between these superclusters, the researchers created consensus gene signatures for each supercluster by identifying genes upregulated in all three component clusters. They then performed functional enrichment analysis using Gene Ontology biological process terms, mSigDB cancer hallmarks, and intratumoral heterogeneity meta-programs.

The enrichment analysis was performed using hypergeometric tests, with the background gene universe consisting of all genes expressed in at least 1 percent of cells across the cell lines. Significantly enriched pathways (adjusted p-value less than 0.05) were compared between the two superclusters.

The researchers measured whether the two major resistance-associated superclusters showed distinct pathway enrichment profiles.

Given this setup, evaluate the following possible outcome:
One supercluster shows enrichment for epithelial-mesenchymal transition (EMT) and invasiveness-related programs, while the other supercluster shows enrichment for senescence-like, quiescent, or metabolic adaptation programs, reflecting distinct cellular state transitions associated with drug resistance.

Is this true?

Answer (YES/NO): NO